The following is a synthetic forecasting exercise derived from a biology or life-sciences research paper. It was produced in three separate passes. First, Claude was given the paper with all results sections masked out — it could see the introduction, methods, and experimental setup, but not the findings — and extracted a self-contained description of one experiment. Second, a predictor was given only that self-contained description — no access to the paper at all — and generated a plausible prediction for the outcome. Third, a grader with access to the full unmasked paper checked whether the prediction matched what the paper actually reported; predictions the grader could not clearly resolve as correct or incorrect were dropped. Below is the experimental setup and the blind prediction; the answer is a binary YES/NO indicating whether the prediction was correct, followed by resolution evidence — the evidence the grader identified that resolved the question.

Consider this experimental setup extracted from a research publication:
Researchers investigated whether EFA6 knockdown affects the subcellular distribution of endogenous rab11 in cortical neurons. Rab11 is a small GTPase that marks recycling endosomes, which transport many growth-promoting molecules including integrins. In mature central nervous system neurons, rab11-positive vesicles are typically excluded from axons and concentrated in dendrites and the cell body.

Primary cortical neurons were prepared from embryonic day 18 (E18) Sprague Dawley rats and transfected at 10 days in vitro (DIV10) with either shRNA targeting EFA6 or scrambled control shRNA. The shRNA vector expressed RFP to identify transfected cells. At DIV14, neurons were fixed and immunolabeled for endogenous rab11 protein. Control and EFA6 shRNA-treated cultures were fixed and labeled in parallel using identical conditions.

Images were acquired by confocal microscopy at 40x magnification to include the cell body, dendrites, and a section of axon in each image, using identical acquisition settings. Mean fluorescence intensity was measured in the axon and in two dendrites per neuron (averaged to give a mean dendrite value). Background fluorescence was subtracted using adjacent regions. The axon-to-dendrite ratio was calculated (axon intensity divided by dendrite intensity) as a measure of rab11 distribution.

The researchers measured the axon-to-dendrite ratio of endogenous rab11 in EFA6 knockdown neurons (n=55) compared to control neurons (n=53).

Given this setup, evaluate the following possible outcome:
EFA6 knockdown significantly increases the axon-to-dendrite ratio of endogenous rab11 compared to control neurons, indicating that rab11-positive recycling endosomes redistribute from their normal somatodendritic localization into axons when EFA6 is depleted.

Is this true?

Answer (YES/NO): YES